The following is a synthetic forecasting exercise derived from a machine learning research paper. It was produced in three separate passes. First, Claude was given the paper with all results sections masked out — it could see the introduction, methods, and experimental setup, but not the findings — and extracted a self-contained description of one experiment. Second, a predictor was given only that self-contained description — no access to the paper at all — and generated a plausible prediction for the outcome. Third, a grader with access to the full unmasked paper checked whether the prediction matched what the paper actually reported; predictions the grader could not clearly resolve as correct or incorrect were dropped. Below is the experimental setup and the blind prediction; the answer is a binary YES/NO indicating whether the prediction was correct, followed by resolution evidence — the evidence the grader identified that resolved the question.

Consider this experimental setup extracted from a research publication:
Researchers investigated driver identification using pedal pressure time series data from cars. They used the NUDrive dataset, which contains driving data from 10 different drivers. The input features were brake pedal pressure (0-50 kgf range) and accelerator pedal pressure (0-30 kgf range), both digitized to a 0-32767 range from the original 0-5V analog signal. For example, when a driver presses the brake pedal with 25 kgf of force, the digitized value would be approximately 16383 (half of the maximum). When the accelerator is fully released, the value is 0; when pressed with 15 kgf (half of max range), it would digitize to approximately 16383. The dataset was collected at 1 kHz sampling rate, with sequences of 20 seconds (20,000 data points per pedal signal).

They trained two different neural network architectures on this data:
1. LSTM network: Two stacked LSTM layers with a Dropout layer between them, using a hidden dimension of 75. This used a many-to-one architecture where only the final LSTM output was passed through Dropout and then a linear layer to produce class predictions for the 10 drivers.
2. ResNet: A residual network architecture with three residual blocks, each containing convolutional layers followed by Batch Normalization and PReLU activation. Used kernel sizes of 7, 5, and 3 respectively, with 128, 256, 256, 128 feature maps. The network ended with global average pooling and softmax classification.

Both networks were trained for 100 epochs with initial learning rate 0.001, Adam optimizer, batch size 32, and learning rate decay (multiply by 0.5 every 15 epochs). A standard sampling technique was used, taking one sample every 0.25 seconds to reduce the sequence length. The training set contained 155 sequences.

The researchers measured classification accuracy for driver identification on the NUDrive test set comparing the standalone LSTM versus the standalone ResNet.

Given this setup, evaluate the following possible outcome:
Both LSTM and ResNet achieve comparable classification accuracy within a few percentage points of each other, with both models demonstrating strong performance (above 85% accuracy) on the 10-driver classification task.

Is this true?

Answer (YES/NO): NO